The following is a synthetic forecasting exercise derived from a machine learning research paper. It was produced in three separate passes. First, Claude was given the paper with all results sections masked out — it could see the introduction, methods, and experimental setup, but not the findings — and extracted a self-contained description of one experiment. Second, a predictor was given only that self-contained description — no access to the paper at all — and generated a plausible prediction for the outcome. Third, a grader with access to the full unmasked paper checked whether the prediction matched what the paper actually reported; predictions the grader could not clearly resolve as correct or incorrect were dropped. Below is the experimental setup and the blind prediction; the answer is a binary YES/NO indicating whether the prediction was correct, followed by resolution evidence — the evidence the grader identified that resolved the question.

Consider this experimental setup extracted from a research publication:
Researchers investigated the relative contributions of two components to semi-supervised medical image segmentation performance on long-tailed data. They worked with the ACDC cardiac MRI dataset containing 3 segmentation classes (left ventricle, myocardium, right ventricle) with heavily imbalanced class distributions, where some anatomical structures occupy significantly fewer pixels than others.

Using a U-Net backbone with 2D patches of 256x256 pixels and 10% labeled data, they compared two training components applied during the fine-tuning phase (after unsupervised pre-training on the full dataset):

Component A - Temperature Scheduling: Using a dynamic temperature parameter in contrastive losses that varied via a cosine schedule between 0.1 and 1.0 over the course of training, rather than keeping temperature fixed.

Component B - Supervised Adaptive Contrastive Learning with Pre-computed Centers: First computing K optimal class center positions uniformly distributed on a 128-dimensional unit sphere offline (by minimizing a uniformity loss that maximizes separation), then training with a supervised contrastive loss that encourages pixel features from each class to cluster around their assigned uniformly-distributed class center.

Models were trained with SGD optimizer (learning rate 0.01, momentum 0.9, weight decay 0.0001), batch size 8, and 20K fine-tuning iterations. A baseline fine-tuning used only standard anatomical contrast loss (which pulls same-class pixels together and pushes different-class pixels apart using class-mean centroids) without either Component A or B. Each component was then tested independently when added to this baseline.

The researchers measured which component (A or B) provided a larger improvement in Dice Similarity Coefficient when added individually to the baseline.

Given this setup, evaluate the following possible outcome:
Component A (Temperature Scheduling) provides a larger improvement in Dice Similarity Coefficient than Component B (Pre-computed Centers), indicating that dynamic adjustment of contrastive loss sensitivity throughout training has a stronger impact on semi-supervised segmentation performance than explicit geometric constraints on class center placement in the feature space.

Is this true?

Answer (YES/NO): NO